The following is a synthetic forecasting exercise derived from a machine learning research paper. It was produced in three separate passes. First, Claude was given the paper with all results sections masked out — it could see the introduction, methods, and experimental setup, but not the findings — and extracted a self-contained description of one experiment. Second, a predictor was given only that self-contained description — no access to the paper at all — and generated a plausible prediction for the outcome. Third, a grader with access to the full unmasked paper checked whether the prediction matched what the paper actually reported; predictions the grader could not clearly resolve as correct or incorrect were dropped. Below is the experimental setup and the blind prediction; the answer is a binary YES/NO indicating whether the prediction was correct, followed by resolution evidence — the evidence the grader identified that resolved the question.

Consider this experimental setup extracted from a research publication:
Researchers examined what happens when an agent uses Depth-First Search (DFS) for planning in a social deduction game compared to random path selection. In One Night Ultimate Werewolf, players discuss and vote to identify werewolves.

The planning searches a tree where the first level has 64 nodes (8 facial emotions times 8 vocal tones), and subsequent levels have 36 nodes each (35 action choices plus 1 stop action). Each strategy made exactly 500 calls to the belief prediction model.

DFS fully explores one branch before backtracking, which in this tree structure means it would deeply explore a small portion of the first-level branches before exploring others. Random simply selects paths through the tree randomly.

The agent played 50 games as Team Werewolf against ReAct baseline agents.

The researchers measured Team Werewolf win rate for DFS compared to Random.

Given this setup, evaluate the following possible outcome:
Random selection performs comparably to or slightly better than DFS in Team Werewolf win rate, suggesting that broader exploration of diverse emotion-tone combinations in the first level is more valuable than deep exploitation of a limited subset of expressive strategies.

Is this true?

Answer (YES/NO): YES